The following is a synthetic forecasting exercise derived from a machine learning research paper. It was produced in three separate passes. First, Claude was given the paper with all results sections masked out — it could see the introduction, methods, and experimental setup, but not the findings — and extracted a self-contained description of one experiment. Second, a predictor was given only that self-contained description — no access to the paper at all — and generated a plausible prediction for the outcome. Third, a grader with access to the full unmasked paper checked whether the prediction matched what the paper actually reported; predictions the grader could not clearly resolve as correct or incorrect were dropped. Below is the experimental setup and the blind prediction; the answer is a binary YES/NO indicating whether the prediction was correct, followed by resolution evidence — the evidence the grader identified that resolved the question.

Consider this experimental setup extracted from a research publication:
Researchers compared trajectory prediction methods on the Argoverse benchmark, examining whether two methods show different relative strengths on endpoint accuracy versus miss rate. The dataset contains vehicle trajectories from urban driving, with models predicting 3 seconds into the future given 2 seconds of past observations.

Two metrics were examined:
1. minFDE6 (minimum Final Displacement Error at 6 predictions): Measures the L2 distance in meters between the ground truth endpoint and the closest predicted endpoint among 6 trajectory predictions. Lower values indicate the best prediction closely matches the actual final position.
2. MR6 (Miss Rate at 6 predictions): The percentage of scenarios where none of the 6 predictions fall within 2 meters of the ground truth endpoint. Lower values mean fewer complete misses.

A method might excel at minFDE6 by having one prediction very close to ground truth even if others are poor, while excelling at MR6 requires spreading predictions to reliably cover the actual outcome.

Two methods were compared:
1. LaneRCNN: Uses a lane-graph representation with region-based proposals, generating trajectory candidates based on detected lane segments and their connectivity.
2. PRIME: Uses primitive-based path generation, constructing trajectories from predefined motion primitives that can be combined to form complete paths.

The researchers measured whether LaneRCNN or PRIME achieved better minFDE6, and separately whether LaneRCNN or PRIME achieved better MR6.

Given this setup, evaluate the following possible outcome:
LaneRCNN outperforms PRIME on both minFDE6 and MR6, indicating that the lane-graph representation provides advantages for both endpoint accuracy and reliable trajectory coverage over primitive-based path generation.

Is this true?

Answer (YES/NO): NO